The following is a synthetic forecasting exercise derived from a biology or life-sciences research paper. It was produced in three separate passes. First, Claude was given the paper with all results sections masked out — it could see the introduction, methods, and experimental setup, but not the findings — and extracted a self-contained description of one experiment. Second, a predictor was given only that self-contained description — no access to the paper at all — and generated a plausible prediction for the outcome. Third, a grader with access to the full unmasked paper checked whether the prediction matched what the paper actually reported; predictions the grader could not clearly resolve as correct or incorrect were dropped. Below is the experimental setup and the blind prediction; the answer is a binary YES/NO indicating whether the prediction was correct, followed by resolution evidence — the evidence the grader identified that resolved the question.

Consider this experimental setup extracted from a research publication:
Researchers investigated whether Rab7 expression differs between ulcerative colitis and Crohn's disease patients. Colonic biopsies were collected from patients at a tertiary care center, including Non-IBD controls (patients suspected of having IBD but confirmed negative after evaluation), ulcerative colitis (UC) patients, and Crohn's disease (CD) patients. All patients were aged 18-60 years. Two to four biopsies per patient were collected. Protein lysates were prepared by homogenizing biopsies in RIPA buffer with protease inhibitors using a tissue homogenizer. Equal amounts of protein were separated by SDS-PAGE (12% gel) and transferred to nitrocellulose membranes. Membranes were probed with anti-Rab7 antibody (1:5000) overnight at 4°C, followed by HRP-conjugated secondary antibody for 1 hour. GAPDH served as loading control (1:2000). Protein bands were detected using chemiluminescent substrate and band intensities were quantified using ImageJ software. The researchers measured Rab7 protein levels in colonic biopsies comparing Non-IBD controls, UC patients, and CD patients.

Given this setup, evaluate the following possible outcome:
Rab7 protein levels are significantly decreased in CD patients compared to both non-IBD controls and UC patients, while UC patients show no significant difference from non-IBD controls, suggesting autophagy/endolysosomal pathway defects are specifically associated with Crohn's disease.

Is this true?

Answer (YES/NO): NO